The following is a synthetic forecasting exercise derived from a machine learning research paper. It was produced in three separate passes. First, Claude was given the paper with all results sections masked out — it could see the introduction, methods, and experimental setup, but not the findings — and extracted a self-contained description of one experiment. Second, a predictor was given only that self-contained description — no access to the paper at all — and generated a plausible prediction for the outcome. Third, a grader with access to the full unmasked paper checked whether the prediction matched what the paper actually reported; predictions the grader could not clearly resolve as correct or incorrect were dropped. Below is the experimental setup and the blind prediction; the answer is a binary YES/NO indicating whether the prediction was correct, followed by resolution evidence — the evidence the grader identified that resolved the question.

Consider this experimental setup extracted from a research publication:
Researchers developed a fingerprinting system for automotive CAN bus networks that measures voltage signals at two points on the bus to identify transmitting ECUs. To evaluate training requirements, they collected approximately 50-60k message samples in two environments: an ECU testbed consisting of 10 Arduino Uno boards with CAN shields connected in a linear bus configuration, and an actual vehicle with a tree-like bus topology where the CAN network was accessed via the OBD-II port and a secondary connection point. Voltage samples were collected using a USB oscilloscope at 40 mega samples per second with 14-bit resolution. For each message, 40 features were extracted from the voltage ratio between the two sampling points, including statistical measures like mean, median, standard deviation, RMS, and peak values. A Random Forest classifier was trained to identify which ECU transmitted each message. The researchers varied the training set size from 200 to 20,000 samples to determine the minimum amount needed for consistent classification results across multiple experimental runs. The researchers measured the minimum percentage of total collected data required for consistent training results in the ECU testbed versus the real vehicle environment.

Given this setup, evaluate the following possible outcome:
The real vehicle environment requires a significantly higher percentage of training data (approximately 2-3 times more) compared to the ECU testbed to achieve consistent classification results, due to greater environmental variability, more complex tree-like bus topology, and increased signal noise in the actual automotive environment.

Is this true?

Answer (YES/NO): NO